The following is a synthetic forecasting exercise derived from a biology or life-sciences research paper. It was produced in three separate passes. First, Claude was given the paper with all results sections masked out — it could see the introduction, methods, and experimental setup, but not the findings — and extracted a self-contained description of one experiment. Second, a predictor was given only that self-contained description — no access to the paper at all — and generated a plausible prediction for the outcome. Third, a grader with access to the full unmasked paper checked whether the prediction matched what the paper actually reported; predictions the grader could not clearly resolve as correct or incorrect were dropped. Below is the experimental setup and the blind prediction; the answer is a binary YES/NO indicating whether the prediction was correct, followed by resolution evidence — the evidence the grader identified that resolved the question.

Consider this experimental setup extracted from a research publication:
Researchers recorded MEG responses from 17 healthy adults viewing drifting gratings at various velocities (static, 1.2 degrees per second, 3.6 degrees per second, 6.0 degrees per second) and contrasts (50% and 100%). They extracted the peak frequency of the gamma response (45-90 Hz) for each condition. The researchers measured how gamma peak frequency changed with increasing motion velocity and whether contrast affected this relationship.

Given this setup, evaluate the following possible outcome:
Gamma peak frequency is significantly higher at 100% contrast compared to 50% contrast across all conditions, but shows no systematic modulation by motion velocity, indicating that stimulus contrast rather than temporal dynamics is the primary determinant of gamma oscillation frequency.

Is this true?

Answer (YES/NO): NO